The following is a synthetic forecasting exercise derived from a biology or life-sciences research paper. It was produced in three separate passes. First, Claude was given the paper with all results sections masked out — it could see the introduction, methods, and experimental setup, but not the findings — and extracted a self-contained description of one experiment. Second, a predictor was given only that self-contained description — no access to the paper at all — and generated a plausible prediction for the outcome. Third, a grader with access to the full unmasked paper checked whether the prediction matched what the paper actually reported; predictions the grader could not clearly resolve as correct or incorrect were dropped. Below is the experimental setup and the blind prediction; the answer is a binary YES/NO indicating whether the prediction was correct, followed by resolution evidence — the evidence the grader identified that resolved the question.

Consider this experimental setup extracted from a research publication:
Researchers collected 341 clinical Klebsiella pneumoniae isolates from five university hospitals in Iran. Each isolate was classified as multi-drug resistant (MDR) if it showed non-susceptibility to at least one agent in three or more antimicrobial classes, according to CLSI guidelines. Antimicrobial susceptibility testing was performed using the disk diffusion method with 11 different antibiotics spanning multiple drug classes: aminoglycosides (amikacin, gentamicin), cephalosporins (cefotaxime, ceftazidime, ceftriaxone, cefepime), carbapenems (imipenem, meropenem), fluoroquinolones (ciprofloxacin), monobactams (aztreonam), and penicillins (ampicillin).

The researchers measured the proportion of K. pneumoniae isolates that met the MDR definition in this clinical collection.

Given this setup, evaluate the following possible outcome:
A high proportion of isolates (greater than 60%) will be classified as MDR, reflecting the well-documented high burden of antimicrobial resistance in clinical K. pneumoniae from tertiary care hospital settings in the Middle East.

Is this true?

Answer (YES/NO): NO